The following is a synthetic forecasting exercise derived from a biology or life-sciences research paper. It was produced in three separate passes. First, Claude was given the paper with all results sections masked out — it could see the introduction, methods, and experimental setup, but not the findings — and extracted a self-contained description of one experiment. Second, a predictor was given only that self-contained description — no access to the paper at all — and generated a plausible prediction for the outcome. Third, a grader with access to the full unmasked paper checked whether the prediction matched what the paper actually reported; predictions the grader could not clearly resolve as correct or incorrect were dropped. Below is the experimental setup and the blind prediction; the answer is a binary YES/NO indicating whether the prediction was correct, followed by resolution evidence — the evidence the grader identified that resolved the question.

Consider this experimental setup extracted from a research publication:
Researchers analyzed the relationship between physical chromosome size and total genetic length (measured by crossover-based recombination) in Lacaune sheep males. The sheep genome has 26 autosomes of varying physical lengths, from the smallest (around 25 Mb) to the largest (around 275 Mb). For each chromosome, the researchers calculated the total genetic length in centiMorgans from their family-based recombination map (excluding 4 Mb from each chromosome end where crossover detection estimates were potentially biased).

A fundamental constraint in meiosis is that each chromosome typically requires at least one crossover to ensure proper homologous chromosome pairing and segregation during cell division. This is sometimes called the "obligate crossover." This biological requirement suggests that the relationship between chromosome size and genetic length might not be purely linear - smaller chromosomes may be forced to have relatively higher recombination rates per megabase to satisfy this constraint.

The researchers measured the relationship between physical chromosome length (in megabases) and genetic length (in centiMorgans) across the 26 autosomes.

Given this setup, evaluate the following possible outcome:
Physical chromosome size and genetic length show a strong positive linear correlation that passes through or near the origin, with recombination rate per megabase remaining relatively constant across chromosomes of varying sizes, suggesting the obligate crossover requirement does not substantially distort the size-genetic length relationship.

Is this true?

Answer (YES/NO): NO